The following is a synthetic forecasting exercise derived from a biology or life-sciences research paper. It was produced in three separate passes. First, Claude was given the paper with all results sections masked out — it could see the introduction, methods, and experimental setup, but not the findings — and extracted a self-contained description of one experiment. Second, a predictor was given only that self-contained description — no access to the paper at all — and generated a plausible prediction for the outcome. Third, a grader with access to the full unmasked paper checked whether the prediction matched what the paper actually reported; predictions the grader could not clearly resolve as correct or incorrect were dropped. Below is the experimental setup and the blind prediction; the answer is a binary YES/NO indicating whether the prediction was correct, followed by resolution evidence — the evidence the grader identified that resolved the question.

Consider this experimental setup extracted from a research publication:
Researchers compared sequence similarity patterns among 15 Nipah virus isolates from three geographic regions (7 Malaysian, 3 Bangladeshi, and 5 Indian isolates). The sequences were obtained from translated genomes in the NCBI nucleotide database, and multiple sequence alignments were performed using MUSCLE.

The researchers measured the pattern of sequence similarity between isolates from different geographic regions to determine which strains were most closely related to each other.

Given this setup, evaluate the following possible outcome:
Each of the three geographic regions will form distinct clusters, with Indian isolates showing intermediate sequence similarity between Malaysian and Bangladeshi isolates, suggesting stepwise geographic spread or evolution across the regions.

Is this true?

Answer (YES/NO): NO